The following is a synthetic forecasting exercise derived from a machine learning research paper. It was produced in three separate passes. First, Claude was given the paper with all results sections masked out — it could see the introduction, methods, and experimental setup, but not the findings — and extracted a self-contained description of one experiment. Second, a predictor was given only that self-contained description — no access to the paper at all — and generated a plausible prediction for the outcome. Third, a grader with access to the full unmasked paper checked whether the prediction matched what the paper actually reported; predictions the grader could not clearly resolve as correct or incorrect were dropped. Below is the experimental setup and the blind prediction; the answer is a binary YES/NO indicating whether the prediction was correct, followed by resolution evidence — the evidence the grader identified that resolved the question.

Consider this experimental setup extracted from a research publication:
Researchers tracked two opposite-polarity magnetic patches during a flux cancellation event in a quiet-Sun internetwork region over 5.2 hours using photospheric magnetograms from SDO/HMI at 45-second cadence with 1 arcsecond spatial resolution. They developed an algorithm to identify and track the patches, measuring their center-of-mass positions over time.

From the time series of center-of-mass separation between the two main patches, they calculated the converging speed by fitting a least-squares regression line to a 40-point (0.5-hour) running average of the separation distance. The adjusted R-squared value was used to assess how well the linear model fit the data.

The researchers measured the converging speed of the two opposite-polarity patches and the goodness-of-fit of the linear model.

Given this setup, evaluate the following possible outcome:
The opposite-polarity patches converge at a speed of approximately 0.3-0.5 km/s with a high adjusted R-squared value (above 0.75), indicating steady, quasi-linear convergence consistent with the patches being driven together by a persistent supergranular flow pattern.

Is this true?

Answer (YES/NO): NO